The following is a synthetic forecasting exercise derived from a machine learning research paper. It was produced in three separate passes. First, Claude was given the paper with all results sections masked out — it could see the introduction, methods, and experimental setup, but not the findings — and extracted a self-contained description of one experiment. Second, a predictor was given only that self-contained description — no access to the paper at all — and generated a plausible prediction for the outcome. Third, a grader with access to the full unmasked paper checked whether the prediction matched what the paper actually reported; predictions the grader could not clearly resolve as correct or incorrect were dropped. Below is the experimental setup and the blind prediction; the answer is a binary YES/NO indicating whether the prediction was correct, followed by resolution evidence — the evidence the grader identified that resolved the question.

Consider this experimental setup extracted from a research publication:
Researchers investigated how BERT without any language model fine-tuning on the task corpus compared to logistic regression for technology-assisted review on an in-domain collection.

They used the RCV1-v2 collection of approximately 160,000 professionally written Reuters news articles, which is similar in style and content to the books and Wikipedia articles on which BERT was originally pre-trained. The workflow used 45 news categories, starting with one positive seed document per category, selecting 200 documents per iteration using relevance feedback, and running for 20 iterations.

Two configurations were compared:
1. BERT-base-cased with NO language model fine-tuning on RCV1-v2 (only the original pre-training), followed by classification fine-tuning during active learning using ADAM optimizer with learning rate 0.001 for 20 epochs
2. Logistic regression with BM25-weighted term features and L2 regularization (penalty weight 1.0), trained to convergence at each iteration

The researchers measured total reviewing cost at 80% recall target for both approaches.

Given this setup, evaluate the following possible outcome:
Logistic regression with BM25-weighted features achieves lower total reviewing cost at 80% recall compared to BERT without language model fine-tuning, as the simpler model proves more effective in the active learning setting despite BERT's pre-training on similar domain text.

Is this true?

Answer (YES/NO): YES